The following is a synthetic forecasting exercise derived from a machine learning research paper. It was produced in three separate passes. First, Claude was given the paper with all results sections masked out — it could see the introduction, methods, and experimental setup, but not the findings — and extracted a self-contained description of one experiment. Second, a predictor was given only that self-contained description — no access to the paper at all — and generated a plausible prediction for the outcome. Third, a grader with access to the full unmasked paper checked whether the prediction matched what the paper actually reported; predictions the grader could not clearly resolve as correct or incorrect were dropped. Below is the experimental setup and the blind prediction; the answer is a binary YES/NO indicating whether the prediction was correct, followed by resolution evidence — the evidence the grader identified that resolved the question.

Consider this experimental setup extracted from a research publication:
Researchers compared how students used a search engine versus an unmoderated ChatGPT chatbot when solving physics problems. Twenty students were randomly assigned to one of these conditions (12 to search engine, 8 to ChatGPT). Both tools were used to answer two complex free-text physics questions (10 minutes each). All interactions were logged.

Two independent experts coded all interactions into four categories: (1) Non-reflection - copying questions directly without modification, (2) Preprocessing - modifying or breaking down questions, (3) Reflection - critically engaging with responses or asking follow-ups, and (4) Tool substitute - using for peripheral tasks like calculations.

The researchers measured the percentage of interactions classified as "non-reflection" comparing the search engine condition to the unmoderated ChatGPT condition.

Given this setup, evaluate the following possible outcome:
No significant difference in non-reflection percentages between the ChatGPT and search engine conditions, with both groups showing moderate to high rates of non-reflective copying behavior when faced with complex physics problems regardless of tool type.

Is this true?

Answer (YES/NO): NO